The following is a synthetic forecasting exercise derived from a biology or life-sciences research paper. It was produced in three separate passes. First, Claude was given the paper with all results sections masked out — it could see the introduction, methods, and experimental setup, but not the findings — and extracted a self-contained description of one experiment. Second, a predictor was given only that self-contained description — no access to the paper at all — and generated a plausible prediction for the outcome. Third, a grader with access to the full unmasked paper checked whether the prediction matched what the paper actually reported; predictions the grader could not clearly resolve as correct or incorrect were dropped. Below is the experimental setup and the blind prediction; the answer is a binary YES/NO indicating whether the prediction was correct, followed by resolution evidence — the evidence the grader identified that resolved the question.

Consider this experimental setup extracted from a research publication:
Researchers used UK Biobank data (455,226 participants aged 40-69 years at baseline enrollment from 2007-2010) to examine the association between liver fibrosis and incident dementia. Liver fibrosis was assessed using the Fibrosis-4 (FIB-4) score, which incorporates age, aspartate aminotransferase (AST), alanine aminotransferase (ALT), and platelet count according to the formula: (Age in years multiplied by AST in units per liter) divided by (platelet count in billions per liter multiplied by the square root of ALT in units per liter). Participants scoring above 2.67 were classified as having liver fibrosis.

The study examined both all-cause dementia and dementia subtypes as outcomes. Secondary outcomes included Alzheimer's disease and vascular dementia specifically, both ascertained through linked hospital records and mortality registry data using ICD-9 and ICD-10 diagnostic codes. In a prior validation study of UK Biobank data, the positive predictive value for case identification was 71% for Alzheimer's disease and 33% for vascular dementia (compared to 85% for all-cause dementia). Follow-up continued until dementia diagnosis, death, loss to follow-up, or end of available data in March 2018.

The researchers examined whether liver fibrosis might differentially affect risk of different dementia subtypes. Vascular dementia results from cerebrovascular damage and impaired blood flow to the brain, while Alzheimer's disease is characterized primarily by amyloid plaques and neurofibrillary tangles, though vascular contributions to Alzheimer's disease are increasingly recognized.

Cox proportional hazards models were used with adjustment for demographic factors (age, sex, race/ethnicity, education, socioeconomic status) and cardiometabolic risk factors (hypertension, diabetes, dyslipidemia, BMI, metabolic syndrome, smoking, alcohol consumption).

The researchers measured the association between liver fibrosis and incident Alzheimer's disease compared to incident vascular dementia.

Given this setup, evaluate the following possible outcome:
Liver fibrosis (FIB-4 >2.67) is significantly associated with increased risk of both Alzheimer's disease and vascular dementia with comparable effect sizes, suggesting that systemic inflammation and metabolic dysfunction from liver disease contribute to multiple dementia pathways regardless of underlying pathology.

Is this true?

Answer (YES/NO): NO